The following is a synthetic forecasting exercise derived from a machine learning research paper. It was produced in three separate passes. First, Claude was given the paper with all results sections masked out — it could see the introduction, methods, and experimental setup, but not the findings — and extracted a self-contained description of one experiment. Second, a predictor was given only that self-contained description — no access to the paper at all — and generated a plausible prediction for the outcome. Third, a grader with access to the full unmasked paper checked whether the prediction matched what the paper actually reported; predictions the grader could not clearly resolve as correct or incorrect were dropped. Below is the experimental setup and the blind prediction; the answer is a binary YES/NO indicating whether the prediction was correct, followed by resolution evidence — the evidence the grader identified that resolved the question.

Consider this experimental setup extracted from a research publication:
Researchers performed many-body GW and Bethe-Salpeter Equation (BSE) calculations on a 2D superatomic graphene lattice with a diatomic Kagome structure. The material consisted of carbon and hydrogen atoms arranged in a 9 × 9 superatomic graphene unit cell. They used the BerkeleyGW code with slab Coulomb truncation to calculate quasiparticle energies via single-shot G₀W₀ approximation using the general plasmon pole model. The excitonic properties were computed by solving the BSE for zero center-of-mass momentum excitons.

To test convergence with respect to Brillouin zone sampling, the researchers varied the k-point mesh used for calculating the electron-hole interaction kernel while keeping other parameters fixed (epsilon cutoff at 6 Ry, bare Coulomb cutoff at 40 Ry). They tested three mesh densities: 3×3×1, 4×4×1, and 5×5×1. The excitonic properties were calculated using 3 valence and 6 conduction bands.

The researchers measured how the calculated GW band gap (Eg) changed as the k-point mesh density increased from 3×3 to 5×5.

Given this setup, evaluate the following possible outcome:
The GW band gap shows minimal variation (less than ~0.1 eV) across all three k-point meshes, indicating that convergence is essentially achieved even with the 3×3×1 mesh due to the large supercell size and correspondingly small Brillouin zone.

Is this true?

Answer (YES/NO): NO